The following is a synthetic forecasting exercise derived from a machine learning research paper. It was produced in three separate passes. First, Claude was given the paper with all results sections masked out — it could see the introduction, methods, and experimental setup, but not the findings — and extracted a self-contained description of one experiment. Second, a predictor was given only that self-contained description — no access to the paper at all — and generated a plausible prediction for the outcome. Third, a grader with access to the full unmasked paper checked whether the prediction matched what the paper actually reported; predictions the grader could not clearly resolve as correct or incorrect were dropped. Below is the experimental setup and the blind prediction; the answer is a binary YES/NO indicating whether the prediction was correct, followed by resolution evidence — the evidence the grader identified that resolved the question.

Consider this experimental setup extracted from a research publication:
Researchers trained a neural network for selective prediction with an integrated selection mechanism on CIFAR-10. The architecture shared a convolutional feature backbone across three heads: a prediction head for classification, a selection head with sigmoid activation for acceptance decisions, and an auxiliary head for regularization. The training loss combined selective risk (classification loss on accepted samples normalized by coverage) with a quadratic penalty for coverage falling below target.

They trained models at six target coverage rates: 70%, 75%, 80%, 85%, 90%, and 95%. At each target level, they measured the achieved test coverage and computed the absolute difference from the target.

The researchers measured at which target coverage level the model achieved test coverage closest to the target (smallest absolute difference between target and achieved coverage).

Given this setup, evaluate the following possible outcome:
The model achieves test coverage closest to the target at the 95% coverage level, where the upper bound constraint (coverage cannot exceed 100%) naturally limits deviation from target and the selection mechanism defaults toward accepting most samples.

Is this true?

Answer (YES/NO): NO